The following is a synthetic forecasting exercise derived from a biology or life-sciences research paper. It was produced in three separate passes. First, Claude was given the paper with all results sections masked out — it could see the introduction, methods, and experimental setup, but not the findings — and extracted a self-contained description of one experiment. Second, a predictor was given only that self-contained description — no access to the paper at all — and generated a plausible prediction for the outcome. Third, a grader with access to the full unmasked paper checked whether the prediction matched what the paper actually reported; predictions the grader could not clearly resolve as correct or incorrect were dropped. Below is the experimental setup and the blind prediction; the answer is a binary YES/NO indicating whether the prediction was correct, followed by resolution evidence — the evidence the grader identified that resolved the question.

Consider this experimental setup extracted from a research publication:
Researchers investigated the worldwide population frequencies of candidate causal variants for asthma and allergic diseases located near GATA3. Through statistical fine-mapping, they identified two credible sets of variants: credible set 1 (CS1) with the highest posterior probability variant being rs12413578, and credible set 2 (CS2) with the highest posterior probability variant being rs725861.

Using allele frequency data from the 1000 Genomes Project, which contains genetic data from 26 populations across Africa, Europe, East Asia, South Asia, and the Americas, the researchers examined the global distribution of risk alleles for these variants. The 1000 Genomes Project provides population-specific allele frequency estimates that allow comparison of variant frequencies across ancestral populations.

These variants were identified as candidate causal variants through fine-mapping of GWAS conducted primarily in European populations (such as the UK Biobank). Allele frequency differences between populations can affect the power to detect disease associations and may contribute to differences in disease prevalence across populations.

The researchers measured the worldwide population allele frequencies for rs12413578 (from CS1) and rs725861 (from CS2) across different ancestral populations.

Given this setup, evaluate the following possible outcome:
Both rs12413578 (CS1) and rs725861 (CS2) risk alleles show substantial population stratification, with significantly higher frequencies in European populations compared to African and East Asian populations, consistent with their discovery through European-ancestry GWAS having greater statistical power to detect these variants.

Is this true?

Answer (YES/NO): NO